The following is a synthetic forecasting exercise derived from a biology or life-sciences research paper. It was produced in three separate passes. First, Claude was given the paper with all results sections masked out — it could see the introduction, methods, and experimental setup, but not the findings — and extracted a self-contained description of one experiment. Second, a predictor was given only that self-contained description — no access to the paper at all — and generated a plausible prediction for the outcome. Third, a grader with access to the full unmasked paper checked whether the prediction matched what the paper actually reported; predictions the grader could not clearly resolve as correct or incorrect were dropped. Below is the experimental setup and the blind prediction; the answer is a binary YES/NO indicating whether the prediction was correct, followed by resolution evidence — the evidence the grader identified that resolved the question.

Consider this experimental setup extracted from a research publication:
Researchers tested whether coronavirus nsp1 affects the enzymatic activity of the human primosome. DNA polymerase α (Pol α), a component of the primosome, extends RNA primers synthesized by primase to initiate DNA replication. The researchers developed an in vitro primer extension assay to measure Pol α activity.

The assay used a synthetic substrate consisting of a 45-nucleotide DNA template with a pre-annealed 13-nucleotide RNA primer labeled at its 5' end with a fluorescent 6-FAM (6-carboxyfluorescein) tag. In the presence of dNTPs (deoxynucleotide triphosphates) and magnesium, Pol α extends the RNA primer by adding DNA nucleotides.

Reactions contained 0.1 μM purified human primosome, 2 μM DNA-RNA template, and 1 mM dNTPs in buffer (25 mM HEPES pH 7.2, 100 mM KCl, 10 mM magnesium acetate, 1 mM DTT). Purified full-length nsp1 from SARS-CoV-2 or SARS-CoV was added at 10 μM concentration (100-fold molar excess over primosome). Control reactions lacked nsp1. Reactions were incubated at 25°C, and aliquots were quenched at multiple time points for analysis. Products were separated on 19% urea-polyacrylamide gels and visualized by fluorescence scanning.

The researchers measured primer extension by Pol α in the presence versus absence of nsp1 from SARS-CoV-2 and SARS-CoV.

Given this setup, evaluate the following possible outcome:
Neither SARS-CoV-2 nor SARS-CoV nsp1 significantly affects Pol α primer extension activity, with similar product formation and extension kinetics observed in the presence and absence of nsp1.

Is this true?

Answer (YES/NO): YES